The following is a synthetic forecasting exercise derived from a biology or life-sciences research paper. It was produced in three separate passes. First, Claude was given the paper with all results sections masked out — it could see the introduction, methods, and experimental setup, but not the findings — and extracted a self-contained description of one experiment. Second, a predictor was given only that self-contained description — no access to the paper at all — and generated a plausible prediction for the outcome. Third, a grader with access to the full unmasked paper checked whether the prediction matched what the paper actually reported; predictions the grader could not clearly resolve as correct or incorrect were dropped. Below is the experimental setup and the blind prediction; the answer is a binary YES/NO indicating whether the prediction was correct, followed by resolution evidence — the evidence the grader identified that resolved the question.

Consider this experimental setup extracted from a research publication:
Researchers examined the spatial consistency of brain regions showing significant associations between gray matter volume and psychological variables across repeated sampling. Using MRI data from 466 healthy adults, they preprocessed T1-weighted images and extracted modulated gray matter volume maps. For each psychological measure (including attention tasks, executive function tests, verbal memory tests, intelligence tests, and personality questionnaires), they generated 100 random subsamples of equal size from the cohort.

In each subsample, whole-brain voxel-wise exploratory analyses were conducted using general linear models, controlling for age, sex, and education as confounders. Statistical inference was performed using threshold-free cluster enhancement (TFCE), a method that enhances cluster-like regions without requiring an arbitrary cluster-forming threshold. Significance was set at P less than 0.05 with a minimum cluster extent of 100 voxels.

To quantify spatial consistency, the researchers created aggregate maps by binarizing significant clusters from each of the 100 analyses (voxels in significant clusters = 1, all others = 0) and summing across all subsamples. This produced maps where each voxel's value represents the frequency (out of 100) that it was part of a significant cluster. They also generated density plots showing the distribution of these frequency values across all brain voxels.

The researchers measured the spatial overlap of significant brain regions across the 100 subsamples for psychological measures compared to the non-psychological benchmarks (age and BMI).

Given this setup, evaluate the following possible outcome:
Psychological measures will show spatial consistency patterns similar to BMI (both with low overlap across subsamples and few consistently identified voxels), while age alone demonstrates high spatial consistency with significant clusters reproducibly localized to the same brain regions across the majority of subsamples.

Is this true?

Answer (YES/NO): NO